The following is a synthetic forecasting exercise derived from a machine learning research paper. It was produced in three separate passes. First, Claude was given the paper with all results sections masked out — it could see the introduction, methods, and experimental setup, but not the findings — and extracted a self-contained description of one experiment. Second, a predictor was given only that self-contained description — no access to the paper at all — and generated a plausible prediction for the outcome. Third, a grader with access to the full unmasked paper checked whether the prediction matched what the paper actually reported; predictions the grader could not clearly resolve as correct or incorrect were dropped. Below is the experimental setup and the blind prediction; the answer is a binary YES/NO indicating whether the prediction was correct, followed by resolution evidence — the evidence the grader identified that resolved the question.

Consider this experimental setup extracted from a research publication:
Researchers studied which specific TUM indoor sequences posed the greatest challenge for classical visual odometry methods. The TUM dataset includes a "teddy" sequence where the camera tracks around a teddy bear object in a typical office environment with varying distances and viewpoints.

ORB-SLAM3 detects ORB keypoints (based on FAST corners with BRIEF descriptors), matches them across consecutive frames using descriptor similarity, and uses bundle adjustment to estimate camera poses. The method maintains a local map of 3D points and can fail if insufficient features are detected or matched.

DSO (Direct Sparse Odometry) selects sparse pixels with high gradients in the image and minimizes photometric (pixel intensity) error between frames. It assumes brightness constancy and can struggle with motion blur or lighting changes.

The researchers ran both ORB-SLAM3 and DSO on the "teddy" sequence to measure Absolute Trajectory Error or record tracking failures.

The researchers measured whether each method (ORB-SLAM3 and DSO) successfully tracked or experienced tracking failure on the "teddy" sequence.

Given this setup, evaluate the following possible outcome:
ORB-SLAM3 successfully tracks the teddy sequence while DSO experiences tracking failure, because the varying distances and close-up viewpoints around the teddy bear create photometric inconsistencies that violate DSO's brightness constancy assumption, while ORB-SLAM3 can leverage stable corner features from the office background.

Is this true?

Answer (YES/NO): NO